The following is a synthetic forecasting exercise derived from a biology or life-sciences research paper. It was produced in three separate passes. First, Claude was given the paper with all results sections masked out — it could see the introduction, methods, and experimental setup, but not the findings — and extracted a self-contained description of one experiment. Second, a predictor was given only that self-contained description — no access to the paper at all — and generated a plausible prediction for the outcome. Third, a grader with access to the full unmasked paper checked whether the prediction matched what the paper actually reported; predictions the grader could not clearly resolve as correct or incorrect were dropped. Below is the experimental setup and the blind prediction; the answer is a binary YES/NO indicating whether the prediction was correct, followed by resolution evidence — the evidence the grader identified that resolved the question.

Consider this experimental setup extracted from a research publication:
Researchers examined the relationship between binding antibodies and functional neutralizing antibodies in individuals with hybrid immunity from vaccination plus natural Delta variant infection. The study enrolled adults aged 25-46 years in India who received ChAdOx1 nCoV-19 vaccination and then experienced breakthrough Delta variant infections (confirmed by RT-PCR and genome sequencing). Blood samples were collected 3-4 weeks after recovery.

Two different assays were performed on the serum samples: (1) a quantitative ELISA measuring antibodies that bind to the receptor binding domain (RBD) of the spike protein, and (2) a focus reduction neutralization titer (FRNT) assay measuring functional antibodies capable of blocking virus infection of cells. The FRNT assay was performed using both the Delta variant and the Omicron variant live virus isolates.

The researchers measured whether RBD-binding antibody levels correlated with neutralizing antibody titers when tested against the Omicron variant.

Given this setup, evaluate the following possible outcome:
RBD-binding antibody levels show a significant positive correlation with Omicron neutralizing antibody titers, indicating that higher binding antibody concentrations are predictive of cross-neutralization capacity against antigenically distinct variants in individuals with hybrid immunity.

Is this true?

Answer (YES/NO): NO